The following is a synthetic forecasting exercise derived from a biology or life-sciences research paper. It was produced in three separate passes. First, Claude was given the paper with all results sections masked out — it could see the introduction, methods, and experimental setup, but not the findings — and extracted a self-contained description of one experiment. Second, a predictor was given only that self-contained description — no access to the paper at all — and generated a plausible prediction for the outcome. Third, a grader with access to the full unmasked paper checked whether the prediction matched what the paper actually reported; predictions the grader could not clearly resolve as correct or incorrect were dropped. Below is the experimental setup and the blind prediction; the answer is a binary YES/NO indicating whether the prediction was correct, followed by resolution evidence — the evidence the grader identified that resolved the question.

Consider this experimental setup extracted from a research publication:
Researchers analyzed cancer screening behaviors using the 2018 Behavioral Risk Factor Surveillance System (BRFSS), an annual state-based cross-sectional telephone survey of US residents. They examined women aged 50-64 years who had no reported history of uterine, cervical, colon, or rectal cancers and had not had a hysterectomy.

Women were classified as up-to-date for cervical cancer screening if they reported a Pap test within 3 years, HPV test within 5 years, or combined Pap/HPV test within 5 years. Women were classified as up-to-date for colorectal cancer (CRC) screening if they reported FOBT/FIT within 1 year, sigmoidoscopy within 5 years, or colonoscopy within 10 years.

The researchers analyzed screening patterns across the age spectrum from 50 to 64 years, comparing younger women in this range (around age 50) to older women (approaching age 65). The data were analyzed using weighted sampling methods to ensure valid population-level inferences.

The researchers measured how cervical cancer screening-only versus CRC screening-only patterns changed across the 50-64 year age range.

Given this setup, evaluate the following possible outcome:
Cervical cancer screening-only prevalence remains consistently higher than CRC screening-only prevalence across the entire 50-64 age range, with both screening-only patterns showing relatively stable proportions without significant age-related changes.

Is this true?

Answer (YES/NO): NO